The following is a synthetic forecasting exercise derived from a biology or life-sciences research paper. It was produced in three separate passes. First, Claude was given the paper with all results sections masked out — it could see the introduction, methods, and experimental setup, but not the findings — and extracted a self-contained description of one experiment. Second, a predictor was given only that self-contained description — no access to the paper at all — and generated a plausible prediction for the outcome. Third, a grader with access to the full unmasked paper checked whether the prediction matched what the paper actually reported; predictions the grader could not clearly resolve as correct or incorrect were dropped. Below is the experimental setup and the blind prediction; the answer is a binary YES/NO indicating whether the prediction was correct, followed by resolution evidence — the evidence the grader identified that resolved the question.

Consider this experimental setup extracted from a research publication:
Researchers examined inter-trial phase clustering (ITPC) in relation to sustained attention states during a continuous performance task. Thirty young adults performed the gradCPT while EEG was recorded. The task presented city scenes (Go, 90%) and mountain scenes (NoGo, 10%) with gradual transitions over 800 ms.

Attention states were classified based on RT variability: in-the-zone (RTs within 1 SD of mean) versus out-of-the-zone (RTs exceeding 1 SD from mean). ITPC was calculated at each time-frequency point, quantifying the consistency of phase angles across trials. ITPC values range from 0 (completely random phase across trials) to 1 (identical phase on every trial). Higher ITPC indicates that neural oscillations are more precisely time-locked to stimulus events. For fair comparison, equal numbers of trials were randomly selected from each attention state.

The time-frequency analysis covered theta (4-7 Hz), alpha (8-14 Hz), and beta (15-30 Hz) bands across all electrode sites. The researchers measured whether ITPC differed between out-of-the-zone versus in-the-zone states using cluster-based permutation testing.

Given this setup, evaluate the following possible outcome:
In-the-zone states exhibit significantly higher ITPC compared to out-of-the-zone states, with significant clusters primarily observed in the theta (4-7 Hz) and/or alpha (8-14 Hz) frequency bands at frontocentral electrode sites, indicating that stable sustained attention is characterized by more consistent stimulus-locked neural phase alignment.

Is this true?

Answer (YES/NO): NO